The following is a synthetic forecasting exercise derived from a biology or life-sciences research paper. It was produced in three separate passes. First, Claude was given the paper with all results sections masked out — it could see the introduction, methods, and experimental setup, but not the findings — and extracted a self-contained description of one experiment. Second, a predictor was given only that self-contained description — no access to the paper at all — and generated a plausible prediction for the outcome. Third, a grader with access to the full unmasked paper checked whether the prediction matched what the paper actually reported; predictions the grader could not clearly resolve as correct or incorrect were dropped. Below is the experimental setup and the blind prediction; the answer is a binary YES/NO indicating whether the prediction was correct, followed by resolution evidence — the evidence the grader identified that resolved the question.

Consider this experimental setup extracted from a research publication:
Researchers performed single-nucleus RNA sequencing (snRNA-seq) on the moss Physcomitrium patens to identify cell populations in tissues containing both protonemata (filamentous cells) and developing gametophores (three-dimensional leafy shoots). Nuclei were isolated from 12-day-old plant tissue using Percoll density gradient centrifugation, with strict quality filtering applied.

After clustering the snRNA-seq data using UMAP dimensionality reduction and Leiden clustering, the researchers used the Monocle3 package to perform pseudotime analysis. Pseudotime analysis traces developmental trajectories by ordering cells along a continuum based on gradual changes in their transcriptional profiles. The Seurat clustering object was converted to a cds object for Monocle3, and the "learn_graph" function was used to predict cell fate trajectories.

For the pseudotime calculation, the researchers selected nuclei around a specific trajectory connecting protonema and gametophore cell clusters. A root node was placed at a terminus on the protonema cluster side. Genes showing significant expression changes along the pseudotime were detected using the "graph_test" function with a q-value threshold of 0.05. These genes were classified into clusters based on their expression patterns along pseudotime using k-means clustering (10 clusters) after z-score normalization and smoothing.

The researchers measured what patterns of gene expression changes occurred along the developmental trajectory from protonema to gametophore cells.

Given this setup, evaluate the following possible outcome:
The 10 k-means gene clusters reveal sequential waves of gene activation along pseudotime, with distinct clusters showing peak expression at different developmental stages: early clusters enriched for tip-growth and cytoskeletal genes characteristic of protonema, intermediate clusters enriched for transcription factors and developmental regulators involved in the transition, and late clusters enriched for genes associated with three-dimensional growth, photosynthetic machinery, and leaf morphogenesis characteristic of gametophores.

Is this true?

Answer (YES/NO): NO